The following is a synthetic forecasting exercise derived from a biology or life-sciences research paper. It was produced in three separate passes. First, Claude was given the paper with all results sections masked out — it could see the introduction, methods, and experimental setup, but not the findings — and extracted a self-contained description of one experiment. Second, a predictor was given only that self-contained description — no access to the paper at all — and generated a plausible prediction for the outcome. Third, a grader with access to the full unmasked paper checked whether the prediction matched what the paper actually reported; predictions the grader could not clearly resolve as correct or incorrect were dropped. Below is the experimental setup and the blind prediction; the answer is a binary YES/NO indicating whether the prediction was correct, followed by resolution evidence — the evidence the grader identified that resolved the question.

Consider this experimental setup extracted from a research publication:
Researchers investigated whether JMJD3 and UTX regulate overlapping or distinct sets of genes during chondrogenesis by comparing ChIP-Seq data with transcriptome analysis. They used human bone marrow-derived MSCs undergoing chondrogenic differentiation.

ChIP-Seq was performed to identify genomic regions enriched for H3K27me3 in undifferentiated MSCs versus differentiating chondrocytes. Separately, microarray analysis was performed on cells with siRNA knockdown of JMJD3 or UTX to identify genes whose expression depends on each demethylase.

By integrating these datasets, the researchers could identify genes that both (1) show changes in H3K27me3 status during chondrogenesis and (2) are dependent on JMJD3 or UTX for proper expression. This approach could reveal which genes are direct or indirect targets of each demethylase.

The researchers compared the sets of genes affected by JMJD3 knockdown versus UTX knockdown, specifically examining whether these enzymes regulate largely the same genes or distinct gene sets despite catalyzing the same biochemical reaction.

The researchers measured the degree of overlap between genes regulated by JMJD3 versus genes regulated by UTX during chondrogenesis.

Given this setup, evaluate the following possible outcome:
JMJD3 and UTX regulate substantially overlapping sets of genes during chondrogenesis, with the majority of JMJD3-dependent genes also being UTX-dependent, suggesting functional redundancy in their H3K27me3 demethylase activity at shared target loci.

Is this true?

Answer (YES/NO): NO